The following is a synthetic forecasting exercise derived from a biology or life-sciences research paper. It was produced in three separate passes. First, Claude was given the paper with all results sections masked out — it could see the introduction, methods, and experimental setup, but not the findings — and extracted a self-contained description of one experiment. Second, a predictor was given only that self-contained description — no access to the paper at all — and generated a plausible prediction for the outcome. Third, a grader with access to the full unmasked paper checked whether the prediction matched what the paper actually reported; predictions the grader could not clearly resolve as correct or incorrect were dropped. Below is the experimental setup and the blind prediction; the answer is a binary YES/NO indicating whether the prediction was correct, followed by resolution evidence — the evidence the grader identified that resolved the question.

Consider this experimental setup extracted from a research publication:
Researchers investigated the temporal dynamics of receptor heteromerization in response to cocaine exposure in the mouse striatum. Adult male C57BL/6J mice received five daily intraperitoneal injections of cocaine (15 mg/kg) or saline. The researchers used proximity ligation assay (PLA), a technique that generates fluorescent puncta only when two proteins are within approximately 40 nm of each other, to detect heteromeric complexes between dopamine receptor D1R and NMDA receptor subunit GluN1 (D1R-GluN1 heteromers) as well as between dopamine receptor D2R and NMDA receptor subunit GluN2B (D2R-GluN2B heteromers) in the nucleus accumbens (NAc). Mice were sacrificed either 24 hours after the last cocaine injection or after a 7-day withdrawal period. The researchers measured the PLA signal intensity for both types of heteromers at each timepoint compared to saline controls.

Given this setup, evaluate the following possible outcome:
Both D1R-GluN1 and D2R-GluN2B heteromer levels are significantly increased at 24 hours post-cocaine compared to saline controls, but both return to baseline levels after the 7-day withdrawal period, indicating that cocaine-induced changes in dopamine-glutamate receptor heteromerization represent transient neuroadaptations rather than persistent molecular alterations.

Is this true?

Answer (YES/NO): NO